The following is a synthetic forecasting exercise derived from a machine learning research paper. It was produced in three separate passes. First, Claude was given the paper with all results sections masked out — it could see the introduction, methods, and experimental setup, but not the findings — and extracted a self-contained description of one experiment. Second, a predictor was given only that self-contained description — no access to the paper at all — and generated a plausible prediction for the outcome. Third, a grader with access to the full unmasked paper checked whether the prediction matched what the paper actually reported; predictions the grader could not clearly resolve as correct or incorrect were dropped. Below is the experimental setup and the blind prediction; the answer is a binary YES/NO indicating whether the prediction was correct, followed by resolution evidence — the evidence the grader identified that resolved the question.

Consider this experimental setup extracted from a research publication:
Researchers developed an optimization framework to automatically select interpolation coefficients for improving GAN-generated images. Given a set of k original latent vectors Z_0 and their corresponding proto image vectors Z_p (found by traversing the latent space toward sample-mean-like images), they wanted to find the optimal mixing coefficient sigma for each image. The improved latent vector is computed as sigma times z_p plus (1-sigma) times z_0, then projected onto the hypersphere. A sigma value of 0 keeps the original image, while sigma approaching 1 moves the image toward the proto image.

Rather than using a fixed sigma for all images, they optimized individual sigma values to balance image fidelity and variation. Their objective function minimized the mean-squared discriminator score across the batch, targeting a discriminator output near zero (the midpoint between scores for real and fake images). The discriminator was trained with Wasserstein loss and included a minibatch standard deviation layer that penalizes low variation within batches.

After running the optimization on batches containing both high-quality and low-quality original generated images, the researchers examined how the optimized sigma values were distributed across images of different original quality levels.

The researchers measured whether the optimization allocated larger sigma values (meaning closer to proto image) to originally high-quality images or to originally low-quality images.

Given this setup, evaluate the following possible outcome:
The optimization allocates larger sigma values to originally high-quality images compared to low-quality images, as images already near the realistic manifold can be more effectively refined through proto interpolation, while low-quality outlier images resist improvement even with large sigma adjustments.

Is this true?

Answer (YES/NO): NO